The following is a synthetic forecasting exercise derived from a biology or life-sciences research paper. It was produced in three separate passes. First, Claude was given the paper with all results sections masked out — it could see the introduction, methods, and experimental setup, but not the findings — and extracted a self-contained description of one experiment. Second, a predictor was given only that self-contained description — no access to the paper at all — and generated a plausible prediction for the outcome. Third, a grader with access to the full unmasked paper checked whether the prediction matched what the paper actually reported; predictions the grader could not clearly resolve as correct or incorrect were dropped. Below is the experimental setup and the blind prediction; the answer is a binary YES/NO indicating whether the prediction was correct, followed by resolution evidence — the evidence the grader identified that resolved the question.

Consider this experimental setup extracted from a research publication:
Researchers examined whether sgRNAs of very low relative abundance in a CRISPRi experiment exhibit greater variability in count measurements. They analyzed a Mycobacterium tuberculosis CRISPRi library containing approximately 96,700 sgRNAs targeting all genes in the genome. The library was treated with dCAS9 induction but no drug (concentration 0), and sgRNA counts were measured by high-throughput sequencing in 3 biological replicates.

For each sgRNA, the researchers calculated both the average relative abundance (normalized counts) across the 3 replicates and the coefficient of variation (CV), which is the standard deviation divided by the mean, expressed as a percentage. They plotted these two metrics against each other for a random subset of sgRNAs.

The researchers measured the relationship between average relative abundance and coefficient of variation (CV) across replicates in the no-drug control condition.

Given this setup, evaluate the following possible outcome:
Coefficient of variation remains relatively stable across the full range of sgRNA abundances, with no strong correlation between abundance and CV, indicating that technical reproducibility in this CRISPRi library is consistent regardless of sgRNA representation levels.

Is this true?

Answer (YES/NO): NO